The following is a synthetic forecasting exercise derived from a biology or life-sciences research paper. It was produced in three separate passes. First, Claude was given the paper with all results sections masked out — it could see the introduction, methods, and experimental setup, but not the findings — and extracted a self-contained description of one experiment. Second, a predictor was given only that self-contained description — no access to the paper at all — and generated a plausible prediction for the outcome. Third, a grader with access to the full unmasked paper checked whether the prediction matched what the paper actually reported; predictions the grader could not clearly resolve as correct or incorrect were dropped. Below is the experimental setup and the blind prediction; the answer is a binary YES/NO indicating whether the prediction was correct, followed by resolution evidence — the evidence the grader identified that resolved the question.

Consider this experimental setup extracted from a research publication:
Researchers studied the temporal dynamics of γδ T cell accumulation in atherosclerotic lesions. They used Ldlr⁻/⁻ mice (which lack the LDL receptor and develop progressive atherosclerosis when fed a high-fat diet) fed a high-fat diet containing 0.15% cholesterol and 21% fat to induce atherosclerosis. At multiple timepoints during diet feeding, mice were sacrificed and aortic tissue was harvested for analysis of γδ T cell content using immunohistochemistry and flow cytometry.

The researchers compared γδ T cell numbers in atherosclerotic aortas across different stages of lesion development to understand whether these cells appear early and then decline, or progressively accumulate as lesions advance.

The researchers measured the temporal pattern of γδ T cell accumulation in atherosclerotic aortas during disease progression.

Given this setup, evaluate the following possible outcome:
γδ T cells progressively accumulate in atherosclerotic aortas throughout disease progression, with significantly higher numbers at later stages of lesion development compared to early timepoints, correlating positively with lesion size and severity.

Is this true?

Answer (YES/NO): YES